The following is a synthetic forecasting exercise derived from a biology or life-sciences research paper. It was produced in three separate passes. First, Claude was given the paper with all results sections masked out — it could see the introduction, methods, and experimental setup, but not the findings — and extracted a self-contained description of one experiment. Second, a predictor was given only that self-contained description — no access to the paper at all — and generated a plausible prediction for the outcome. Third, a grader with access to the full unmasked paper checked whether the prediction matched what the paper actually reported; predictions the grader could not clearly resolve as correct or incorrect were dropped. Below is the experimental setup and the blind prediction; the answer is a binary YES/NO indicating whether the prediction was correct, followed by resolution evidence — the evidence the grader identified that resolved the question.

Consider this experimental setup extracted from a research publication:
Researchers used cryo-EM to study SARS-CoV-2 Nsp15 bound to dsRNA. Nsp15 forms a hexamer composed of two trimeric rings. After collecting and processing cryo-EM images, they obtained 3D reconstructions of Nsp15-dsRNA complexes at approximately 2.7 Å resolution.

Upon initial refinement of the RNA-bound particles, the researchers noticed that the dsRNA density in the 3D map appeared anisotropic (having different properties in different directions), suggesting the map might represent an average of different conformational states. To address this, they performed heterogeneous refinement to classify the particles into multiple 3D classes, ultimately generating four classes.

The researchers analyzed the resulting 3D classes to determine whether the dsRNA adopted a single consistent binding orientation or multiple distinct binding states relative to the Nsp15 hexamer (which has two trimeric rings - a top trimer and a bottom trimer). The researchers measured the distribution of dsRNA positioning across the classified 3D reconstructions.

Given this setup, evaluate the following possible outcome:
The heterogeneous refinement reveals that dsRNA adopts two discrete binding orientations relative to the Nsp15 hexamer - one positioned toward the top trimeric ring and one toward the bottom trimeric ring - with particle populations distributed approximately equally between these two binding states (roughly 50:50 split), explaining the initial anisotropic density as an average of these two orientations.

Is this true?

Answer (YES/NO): NO